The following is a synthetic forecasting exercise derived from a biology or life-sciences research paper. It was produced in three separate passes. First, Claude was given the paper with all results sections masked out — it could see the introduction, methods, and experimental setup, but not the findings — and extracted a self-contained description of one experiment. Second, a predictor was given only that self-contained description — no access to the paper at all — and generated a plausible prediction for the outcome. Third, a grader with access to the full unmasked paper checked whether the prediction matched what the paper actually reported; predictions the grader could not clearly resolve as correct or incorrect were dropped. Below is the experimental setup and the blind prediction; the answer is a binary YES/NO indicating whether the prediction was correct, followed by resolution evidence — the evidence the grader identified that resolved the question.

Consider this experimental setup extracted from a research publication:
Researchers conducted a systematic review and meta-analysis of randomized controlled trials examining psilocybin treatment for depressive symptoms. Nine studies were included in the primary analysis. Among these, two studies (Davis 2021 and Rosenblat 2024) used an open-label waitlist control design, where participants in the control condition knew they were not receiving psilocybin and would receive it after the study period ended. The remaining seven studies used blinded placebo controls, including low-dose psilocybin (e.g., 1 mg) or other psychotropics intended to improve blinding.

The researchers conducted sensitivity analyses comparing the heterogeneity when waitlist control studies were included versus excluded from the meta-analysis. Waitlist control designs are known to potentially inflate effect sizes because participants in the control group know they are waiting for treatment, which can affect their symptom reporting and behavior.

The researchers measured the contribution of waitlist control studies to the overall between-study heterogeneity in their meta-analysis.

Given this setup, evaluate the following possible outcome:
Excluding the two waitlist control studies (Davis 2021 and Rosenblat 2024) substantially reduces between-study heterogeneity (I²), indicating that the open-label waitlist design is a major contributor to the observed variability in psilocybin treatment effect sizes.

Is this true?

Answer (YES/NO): YES